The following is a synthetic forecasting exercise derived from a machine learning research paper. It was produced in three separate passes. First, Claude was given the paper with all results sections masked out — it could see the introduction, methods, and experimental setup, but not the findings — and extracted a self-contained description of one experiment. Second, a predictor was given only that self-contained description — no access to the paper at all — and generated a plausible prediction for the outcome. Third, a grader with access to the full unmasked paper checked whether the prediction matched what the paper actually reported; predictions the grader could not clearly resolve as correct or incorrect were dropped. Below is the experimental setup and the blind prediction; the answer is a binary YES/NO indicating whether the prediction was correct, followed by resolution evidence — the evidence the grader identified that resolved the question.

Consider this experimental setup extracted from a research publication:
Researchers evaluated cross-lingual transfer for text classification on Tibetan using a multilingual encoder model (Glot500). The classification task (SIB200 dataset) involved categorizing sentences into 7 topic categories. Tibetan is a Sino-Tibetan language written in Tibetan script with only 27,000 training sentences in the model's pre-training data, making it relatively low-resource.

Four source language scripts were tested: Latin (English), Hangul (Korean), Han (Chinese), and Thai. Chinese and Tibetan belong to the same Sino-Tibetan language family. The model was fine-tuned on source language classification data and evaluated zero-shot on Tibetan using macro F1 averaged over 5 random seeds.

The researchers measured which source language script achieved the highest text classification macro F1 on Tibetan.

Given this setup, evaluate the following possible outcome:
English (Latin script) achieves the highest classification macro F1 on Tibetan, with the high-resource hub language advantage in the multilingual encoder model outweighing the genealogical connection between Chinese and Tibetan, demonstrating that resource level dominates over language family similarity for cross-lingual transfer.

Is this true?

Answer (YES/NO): NO